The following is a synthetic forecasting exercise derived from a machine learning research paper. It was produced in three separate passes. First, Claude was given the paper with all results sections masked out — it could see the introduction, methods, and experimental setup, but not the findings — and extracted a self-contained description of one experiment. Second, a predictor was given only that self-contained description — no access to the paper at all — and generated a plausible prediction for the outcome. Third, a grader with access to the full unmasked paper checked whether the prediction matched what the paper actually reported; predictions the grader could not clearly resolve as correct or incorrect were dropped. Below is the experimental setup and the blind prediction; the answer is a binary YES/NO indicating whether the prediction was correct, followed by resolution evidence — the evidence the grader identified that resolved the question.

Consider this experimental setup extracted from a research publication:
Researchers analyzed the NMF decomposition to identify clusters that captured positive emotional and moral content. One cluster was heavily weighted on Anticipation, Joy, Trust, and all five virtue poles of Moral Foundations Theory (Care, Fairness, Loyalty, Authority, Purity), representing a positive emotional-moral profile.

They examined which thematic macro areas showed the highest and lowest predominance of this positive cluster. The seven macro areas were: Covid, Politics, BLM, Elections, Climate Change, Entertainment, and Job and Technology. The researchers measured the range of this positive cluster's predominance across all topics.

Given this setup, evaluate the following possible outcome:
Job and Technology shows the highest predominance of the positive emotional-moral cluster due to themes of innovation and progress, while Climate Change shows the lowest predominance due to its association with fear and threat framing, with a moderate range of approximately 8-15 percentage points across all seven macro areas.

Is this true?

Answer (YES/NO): NO